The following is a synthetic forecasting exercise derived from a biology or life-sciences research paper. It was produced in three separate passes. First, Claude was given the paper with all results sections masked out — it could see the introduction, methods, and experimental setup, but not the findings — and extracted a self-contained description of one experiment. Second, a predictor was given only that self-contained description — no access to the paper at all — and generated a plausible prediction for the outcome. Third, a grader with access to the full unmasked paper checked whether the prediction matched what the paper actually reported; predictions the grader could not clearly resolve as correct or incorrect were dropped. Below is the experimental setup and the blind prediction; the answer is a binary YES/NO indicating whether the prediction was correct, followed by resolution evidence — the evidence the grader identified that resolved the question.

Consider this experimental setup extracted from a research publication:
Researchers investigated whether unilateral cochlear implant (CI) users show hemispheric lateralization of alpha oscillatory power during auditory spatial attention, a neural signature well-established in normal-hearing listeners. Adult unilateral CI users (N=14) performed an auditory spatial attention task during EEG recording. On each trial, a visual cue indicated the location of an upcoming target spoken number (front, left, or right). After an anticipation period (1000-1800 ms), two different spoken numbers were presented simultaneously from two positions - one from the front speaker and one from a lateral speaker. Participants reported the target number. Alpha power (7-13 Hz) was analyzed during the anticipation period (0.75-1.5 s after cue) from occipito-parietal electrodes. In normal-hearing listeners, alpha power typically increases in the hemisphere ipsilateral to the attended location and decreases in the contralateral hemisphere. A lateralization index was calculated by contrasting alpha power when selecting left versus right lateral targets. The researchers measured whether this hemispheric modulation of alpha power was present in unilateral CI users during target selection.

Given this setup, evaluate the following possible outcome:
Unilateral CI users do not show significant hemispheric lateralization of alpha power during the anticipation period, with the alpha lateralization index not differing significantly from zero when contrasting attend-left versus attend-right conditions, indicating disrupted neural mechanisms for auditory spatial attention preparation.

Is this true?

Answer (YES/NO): NO